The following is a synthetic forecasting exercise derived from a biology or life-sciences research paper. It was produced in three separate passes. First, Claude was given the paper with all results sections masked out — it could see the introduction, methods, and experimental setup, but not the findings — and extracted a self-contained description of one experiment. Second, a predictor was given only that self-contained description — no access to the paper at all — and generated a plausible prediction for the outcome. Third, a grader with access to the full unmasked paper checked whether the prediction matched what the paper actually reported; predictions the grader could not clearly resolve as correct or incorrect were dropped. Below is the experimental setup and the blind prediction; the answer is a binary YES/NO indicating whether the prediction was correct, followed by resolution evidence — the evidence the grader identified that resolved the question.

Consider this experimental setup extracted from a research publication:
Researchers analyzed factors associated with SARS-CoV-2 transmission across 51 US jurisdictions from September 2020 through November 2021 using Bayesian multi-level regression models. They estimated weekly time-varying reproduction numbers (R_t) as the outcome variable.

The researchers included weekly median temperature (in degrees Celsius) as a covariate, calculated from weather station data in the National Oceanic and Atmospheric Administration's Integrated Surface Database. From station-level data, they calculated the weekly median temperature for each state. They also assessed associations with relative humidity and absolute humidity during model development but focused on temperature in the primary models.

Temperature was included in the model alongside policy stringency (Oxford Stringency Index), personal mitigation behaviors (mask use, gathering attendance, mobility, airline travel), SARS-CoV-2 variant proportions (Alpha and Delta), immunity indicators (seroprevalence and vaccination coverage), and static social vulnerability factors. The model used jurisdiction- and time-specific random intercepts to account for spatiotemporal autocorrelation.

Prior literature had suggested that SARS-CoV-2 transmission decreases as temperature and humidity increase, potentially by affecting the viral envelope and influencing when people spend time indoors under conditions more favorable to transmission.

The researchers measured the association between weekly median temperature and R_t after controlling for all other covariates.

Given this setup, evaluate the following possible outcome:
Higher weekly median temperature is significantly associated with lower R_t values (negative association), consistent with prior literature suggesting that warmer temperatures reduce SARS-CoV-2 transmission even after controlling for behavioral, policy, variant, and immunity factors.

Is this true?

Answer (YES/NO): YES